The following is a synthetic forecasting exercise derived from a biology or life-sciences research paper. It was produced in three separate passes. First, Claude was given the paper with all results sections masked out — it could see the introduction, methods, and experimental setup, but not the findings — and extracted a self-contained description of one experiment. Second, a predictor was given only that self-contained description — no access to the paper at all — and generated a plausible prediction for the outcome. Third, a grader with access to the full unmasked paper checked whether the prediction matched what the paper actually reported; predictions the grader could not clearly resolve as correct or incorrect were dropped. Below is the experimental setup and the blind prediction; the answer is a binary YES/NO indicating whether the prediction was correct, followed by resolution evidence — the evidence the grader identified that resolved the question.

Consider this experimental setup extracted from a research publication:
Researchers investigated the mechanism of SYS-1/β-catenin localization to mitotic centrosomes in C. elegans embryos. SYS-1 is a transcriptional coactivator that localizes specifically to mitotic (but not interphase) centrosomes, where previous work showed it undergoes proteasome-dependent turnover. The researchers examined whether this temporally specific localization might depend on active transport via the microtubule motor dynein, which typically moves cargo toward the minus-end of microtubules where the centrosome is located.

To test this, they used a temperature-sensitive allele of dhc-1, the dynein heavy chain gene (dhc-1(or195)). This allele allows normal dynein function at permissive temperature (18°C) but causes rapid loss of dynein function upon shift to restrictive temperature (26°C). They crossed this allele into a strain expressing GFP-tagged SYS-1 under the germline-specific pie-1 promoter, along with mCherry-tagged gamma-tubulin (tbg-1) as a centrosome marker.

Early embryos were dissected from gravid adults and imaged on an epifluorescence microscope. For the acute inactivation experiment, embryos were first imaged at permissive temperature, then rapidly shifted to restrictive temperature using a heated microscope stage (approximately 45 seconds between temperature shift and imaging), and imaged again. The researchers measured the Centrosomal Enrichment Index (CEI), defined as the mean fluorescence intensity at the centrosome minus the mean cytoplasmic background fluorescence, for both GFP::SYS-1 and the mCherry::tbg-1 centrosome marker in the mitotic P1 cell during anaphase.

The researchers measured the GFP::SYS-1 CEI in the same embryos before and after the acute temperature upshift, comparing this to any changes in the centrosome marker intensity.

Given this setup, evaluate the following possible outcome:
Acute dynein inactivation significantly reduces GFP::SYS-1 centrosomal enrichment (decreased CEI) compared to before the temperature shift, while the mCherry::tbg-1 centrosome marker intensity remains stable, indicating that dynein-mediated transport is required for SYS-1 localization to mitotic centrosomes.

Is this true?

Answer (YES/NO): NO